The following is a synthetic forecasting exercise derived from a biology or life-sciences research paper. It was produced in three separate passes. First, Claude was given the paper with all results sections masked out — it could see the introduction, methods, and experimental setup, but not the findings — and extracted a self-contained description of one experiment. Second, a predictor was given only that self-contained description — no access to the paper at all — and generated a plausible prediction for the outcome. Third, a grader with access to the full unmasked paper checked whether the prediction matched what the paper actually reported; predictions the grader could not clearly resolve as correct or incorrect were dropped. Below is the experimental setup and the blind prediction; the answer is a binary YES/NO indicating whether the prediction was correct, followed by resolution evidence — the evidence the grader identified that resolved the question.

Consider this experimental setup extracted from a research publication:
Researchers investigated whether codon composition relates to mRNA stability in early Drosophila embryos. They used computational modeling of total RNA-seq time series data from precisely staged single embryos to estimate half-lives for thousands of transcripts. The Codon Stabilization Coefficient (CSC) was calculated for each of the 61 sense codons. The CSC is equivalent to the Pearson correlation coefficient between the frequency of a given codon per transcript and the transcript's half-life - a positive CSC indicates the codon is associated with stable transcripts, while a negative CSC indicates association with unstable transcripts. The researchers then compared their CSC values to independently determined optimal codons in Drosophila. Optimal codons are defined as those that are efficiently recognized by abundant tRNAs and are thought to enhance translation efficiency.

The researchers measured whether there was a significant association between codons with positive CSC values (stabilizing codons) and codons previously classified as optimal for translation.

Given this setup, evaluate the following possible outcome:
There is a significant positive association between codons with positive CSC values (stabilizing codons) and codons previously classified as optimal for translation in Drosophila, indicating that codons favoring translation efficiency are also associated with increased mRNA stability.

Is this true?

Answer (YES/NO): NO